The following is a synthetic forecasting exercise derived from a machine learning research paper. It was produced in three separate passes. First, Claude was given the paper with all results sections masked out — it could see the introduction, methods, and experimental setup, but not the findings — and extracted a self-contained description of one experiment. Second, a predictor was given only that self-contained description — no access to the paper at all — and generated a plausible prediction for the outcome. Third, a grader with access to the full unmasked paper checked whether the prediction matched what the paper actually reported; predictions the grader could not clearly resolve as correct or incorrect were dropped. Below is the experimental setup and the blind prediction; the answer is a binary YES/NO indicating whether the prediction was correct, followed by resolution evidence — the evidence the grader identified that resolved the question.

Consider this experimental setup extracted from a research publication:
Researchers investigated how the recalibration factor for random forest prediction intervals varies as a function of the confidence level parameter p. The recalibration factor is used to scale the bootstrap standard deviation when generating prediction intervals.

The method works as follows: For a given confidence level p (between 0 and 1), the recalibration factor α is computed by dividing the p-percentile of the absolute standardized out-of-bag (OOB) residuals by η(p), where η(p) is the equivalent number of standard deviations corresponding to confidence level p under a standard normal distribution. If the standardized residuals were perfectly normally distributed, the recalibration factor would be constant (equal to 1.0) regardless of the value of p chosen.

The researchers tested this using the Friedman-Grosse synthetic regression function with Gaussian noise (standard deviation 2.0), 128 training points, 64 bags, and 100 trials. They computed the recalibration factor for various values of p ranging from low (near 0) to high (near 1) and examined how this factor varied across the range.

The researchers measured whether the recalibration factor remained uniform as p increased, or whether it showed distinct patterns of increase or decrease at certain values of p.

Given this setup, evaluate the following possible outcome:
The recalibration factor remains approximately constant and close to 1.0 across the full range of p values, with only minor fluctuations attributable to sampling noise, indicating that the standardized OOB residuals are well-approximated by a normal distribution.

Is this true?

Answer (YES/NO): NO